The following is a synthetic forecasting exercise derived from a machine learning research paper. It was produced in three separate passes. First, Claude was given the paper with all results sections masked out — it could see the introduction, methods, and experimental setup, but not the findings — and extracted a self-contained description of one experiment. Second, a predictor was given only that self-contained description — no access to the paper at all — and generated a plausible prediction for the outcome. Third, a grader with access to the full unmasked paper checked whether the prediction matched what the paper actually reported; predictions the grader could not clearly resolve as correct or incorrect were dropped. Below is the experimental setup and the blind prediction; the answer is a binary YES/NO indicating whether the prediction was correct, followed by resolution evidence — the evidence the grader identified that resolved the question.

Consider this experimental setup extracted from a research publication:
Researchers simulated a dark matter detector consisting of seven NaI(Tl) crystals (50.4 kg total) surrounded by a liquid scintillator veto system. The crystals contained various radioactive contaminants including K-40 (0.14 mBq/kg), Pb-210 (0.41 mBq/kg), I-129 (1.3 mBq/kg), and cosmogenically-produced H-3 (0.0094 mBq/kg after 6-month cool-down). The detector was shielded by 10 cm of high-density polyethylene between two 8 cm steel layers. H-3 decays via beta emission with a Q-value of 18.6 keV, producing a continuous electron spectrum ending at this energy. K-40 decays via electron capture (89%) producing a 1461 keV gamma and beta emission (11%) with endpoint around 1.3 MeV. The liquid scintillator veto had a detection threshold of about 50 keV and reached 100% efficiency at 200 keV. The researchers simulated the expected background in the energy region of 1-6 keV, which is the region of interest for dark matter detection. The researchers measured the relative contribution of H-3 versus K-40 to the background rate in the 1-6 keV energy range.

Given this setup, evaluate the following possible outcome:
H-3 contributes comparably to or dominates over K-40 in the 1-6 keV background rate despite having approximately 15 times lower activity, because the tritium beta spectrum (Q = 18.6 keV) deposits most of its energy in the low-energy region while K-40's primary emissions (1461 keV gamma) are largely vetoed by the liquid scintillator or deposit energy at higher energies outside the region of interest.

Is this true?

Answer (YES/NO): YES